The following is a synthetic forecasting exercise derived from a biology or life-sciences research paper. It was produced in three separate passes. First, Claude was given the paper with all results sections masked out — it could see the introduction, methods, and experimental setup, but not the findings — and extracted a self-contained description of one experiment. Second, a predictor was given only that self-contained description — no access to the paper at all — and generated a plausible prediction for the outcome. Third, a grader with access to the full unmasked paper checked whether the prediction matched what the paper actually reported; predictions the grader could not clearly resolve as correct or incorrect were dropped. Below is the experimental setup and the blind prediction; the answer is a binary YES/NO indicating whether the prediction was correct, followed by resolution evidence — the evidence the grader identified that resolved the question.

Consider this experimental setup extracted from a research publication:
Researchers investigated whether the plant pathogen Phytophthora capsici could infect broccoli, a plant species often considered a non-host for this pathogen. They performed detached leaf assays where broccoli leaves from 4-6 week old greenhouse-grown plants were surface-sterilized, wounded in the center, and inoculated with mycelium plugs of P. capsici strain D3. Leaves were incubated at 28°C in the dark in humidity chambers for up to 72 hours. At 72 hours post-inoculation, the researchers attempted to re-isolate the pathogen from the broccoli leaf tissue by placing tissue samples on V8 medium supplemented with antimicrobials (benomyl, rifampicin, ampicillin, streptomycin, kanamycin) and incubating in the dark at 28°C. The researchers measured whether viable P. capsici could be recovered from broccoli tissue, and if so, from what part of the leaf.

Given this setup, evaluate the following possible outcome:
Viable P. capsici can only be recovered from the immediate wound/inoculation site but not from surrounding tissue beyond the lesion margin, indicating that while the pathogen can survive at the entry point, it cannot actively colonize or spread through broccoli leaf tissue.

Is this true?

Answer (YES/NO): NO